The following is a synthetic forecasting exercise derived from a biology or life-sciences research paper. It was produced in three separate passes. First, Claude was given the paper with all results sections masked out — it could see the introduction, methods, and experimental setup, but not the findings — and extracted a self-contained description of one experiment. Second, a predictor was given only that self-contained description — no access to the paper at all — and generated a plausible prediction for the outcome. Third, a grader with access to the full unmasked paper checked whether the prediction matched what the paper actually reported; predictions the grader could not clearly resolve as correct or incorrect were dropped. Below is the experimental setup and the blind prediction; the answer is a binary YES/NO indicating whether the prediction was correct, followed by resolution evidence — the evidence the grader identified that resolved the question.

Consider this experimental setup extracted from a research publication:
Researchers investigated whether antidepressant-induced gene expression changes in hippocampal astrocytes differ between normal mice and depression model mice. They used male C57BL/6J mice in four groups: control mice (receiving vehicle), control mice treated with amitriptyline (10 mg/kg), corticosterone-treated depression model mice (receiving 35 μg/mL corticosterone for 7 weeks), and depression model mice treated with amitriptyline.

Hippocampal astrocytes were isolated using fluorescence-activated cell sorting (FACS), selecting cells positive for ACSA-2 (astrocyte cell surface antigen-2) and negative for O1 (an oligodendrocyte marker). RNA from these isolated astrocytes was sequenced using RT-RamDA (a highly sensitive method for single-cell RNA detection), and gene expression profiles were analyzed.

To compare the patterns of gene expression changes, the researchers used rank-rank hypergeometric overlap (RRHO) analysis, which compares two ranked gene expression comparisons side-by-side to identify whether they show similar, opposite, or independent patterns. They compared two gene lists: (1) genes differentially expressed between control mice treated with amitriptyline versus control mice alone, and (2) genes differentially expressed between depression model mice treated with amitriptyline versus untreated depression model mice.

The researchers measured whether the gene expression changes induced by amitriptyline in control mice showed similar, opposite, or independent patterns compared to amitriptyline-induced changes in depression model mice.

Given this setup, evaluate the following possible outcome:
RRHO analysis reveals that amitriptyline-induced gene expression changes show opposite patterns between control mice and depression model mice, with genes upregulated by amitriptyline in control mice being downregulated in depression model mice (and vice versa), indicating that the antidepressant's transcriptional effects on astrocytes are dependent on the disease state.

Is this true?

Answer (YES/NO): YES